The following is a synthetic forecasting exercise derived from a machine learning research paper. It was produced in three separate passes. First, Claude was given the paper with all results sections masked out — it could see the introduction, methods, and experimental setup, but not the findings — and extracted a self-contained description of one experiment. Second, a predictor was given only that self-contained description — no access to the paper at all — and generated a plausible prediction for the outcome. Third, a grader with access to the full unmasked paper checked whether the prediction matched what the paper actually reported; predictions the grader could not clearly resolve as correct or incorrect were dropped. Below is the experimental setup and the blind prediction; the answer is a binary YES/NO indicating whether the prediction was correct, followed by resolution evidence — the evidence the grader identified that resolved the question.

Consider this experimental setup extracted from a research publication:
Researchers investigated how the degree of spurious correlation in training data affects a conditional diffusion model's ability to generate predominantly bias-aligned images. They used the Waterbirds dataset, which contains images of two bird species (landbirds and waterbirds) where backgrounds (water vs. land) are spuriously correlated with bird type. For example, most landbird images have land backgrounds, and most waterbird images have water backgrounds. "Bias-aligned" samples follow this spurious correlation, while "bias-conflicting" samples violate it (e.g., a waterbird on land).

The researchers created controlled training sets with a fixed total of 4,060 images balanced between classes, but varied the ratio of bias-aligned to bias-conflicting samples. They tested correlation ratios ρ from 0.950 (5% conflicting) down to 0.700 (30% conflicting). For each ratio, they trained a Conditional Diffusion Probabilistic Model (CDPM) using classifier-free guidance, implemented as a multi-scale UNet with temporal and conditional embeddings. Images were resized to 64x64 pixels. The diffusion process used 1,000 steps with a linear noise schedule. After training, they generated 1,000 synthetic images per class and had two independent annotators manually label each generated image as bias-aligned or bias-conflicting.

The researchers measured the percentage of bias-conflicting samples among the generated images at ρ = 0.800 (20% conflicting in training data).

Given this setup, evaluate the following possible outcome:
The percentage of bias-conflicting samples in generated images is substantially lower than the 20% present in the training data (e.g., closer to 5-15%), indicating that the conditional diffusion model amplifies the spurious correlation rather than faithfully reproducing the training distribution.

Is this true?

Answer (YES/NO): YES